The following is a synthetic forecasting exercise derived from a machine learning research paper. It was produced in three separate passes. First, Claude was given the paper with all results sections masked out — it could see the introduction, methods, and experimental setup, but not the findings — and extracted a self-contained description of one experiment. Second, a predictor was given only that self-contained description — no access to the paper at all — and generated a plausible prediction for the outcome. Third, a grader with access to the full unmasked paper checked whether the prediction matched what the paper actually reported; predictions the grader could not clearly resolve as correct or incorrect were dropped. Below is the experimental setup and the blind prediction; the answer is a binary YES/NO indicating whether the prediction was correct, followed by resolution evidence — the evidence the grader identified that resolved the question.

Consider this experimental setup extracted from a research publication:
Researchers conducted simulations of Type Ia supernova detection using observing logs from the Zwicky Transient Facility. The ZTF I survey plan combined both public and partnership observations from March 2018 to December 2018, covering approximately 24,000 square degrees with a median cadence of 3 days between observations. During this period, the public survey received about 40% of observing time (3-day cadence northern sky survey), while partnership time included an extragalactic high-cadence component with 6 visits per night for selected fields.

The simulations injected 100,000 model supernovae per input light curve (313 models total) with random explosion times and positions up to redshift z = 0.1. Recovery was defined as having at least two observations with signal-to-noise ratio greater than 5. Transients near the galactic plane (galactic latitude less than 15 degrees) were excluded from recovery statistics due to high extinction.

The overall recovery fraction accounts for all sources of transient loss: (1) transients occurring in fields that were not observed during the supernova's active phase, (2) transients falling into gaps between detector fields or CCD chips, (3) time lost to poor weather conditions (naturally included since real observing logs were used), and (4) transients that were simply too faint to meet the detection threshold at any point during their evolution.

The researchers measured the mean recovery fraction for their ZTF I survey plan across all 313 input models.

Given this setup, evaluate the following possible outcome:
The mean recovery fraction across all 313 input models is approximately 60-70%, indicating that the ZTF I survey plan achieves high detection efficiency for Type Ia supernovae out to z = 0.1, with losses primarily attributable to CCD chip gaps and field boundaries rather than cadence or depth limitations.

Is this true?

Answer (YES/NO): NO